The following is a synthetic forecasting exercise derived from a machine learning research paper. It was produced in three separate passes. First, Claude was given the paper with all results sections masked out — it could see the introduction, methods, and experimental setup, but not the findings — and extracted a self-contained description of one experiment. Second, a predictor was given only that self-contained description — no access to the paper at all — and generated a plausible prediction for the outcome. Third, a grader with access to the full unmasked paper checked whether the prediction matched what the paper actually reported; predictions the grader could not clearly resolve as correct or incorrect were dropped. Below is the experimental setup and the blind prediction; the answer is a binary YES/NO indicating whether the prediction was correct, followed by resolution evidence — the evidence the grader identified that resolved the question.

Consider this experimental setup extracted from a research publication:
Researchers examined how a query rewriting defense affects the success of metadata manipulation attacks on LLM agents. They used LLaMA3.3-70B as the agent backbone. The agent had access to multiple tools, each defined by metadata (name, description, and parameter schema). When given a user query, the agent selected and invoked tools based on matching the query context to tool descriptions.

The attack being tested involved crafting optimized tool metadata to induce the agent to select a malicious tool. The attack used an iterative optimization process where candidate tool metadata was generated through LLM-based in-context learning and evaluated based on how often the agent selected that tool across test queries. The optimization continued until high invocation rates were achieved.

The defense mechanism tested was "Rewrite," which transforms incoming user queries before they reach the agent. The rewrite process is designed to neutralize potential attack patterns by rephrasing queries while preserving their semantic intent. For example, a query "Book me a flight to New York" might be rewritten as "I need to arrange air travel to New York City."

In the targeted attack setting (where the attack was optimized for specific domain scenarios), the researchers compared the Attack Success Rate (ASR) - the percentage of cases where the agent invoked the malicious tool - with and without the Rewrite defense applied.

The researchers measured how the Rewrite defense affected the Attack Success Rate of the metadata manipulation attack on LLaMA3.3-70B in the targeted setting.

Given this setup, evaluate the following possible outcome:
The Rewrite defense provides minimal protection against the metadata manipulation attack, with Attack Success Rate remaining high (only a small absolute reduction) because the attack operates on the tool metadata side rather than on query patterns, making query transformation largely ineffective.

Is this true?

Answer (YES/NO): NO